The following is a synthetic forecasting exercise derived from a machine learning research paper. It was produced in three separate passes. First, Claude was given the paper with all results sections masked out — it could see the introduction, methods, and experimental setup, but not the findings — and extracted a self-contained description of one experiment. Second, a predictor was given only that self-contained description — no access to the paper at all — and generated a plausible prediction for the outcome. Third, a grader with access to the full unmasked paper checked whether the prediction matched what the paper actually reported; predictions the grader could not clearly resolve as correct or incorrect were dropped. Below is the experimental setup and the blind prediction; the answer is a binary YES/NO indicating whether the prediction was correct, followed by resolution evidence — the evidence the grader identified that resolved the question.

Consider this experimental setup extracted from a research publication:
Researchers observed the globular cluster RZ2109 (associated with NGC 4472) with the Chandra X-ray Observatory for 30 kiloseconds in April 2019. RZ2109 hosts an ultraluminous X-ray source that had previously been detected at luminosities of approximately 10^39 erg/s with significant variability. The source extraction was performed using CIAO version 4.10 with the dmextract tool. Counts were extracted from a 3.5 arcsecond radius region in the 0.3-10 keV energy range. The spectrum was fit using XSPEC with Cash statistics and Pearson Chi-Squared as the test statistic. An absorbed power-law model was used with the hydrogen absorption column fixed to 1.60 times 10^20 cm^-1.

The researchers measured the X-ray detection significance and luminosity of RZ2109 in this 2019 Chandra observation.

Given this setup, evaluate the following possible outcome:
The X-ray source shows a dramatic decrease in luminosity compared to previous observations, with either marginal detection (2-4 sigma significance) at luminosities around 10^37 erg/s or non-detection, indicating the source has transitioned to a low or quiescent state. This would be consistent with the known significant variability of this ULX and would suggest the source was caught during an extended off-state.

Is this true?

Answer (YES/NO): NO